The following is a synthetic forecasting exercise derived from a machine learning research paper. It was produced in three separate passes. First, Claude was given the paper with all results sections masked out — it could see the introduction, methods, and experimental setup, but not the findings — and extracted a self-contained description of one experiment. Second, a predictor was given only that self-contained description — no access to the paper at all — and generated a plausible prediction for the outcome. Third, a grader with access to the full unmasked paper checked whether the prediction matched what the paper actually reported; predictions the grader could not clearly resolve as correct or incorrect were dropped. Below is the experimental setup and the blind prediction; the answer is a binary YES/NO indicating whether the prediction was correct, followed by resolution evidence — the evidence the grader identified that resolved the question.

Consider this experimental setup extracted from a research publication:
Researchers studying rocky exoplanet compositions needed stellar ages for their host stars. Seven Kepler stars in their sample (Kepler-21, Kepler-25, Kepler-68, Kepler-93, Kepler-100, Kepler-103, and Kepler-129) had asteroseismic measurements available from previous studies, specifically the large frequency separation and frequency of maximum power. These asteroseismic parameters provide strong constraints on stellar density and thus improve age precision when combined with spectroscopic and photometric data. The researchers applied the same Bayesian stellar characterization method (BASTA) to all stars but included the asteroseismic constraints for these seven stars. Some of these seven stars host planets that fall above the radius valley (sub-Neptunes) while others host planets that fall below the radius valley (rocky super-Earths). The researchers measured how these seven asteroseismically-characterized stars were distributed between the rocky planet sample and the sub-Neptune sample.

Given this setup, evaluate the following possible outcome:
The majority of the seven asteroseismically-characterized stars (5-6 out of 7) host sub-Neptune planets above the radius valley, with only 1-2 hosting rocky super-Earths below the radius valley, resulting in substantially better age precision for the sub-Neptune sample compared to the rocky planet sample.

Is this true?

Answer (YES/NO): NO